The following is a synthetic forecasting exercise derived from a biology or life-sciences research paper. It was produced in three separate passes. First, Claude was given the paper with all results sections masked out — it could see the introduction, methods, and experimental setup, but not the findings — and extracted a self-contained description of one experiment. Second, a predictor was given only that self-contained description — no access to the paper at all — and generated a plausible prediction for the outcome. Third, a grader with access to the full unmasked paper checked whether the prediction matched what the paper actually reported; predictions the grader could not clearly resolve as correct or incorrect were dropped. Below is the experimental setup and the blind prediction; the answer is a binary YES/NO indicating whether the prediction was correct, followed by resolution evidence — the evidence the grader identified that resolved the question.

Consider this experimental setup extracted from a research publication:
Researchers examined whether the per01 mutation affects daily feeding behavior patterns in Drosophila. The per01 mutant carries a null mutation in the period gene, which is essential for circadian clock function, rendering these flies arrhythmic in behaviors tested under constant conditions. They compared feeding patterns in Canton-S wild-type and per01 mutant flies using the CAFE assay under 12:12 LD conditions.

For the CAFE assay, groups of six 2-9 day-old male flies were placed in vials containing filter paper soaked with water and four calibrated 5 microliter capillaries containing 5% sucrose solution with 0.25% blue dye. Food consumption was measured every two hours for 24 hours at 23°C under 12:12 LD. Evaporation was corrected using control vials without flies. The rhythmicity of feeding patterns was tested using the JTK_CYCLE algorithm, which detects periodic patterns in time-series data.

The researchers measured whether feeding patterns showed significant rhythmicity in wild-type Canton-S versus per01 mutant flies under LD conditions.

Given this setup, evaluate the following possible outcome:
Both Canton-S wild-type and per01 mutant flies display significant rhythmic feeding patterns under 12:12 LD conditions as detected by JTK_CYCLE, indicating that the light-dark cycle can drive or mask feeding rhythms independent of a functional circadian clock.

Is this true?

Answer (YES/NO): YES